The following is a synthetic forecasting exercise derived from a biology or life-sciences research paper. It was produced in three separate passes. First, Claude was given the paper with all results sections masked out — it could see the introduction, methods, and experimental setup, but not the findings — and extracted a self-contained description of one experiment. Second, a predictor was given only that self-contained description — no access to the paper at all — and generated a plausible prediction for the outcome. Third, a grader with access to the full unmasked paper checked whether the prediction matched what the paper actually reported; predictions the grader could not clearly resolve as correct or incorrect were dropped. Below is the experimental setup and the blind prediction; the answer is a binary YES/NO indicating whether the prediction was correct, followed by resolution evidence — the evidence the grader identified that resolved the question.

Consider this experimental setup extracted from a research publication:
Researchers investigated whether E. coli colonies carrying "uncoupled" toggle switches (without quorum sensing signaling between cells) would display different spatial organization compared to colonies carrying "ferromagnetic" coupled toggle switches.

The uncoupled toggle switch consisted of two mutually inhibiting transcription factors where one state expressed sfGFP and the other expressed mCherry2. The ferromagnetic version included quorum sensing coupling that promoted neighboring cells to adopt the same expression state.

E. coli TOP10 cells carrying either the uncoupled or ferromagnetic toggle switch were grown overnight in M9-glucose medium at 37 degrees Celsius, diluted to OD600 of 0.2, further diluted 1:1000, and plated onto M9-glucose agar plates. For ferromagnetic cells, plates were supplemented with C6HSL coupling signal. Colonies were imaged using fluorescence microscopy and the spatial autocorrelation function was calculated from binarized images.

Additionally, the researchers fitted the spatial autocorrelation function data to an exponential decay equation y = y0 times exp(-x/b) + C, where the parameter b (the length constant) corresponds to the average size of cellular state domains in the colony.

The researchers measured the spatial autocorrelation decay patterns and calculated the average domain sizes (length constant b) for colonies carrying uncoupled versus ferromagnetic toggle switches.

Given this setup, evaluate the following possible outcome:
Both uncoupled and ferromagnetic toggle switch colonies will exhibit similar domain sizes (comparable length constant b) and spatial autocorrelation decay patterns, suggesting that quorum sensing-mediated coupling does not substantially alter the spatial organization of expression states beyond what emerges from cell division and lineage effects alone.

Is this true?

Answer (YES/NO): NO